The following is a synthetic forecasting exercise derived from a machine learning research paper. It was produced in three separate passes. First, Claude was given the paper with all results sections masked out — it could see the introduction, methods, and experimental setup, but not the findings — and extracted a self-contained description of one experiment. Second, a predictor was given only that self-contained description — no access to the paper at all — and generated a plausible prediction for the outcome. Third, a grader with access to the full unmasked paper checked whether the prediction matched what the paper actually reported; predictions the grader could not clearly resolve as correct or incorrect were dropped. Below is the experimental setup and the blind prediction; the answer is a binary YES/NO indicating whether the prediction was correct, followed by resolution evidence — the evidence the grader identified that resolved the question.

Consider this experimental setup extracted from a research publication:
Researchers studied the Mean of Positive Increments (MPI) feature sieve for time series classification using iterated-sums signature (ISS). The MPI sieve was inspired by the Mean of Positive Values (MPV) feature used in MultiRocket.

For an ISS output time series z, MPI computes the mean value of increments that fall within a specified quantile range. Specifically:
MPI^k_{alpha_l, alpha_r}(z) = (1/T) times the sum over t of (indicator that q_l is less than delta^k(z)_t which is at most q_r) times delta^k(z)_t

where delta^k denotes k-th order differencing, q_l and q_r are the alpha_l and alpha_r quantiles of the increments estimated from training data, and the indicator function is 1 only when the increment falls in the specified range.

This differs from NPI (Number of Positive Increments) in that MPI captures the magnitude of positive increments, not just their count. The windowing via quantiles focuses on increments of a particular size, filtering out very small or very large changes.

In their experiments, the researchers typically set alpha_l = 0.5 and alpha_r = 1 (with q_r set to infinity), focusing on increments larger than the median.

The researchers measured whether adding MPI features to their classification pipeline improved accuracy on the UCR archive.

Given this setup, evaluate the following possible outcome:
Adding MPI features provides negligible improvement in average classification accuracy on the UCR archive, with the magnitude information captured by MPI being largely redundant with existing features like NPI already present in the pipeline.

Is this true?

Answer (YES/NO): NO